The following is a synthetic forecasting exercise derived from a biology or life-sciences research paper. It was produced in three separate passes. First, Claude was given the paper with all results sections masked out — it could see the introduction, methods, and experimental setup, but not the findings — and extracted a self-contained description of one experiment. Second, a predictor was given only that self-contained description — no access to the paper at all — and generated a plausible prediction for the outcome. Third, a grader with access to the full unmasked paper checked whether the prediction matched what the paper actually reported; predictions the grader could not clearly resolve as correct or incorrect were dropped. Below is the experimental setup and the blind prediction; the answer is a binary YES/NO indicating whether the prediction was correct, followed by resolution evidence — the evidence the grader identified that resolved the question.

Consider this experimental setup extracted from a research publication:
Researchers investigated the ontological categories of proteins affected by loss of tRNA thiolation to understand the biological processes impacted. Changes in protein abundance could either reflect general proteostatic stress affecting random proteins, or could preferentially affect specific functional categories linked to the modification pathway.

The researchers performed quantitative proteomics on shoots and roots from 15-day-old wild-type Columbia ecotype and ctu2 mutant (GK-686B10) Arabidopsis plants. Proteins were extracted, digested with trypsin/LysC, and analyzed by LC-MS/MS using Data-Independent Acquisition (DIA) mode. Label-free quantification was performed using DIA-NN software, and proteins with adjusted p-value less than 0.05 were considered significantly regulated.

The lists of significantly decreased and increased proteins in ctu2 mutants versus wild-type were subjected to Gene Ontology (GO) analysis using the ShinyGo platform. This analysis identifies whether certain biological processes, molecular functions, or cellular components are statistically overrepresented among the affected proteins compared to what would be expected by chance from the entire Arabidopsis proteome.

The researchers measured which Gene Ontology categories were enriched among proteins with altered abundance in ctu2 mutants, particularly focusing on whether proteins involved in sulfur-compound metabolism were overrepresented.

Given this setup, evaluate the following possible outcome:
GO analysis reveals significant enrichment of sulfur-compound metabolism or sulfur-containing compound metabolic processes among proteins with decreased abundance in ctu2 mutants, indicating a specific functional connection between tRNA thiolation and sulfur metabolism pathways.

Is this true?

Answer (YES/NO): NO